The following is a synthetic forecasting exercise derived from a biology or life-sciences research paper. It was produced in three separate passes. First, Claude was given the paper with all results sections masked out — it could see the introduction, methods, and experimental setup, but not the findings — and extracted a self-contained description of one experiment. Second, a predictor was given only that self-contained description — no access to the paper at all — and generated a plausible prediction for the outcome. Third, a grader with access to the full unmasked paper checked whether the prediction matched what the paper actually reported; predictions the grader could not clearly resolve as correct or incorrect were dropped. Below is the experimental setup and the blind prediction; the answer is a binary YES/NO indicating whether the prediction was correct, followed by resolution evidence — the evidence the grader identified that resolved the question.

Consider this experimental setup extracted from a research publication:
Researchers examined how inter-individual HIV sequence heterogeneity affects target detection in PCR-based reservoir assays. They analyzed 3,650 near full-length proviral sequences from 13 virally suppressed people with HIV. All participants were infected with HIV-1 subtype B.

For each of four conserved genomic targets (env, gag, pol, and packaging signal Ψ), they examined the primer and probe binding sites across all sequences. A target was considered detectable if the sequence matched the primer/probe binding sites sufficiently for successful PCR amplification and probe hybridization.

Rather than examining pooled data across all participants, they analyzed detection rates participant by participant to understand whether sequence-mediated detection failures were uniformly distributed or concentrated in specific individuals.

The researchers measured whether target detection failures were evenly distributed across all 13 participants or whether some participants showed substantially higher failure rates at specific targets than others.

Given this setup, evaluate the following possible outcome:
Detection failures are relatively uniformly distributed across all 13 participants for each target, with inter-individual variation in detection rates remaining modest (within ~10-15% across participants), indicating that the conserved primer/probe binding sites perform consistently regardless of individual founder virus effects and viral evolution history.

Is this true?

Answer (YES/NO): NO